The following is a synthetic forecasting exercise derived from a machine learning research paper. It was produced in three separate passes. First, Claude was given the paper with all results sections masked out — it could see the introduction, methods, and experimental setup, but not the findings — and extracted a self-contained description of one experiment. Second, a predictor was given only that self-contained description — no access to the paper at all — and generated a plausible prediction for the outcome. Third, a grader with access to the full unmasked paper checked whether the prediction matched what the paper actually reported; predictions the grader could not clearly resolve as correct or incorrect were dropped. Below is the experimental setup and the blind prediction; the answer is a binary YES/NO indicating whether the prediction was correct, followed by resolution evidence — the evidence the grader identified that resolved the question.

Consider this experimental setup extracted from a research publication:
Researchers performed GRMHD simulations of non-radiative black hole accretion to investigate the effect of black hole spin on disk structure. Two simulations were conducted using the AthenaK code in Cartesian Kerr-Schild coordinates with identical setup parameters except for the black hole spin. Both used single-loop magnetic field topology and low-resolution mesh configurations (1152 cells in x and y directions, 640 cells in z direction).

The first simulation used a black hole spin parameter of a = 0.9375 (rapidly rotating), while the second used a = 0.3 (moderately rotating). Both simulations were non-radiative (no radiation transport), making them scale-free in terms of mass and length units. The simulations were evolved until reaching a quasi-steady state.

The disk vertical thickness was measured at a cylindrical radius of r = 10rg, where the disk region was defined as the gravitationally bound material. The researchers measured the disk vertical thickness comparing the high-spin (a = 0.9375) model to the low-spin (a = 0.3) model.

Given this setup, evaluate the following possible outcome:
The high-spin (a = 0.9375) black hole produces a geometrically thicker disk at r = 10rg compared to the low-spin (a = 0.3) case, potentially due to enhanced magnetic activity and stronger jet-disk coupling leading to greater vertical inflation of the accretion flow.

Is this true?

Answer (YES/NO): YES